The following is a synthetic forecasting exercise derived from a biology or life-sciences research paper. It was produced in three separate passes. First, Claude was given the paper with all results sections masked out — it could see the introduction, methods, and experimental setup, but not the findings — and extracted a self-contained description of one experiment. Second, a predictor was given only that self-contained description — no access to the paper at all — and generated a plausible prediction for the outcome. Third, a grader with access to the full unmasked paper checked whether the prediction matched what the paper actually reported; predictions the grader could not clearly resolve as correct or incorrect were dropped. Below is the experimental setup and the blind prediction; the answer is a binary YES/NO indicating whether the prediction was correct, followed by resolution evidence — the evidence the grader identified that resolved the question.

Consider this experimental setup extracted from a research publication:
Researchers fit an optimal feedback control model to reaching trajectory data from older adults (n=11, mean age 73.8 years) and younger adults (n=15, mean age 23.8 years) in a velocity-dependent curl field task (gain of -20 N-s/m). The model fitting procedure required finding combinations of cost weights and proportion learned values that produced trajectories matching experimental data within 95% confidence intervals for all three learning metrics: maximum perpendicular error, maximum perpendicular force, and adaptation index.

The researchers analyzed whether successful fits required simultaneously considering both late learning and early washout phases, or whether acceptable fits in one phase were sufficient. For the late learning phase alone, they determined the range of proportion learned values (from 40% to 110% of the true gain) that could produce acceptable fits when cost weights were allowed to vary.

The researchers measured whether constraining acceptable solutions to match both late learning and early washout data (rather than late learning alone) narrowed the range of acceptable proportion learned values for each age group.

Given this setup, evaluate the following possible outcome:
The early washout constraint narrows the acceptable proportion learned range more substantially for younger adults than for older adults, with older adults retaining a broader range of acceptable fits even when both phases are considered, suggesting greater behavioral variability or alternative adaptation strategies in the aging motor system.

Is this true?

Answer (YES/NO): NO